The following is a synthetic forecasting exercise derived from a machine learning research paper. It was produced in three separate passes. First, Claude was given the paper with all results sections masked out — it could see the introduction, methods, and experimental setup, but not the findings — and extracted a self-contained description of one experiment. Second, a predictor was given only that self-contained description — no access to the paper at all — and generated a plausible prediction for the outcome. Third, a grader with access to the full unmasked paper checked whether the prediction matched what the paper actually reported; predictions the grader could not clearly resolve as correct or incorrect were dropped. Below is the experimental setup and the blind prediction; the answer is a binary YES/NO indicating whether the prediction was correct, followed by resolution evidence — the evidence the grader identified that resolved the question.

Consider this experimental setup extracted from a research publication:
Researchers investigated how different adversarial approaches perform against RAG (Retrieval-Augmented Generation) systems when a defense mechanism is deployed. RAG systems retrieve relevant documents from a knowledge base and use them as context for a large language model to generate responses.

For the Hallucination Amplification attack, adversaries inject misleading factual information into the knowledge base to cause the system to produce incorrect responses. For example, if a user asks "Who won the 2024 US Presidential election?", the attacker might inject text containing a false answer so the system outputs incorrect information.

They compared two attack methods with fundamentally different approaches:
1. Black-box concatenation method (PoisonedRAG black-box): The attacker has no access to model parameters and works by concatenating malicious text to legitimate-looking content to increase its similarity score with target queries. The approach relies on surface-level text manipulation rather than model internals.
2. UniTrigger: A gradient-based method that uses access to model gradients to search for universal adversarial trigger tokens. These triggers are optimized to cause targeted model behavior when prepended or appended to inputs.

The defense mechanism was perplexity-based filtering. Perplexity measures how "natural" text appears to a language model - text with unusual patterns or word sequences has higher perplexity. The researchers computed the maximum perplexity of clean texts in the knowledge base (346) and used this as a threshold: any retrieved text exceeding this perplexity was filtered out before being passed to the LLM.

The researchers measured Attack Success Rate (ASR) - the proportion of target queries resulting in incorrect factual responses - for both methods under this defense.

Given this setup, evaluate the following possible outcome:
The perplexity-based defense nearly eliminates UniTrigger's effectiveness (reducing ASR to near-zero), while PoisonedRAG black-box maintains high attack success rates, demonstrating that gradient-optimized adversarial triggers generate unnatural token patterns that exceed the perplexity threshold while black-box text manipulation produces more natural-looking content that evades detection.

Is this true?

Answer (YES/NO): NO